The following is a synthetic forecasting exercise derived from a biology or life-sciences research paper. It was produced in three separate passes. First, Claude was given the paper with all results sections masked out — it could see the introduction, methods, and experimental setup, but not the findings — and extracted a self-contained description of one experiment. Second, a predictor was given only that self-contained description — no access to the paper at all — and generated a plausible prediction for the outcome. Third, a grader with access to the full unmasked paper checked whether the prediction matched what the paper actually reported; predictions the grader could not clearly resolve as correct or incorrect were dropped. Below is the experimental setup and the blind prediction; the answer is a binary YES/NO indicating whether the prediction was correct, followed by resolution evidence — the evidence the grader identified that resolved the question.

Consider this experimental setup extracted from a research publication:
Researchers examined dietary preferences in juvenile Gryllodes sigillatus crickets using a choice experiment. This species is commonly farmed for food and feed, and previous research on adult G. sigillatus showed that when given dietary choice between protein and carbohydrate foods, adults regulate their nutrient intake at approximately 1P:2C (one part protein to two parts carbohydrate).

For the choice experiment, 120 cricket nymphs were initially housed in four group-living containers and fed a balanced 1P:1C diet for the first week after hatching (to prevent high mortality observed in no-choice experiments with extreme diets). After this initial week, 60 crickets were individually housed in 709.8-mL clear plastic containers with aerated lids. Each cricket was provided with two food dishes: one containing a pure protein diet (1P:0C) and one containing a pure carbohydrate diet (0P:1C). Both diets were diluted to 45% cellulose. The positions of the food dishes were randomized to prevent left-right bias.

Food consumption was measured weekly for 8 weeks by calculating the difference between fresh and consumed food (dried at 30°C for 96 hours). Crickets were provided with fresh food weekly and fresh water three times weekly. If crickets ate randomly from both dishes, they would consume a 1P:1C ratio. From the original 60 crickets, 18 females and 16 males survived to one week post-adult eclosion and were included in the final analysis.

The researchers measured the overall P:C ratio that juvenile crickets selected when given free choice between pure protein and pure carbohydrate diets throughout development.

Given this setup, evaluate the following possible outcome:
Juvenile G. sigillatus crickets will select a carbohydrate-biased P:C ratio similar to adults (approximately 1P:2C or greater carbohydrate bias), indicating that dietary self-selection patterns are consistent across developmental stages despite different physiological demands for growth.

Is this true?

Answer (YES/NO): NO